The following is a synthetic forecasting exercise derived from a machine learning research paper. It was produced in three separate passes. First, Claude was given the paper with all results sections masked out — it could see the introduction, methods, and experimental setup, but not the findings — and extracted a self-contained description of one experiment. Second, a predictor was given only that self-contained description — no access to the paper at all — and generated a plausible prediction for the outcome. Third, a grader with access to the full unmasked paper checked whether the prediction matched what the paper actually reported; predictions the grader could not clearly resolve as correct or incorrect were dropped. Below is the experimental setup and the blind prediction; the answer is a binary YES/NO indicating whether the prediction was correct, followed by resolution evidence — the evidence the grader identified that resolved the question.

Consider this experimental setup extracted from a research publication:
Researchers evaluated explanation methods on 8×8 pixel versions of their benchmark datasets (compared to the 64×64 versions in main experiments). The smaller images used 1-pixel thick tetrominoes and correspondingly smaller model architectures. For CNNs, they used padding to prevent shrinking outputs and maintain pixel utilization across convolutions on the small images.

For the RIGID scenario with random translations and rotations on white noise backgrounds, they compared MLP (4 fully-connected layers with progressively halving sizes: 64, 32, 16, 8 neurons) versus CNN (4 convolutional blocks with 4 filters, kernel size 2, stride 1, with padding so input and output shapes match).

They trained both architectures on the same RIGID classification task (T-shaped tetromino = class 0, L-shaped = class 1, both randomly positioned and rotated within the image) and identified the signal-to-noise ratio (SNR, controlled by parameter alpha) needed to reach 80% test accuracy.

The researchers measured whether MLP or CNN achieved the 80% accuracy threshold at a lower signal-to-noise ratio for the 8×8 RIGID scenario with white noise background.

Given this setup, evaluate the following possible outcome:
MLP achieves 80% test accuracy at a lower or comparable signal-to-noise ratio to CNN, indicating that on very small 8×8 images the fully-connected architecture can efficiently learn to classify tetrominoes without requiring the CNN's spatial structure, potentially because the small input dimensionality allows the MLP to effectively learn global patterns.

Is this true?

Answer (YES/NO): YES